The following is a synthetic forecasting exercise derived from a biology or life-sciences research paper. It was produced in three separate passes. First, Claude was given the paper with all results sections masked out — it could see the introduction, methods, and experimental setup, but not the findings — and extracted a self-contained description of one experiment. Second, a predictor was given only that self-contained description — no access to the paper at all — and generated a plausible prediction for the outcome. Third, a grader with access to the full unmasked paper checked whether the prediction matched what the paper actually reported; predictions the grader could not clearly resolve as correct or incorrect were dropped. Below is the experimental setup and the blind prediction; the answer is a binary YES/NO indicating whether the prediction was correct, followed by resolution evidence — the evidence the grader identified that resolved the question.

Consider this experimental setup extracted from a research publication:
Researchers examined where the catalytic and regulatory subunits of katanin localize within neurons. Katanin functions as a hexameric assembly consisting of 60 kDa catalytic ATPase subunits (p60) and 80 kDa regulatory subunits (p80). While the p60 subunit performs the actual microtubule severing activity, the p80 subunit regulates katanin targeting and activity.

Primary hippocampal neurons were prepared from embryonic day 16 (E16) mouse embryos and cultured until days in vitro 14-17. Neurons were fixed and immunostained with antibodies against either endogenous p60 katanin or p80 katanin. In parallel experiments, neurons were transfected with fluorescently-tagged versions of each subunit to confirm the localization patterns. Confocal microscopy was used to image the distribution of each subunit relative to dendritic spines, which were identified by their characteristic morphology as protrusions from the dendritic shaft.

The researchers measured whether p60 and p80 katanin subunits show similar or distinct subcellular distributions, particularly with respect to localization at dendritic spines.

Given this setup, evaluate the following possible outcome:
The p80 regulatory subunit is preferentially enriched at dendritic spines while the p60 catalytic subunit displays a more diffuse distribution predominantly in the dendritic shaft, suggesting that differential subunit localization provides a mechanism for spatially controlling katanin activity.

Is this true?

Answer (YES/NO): NO